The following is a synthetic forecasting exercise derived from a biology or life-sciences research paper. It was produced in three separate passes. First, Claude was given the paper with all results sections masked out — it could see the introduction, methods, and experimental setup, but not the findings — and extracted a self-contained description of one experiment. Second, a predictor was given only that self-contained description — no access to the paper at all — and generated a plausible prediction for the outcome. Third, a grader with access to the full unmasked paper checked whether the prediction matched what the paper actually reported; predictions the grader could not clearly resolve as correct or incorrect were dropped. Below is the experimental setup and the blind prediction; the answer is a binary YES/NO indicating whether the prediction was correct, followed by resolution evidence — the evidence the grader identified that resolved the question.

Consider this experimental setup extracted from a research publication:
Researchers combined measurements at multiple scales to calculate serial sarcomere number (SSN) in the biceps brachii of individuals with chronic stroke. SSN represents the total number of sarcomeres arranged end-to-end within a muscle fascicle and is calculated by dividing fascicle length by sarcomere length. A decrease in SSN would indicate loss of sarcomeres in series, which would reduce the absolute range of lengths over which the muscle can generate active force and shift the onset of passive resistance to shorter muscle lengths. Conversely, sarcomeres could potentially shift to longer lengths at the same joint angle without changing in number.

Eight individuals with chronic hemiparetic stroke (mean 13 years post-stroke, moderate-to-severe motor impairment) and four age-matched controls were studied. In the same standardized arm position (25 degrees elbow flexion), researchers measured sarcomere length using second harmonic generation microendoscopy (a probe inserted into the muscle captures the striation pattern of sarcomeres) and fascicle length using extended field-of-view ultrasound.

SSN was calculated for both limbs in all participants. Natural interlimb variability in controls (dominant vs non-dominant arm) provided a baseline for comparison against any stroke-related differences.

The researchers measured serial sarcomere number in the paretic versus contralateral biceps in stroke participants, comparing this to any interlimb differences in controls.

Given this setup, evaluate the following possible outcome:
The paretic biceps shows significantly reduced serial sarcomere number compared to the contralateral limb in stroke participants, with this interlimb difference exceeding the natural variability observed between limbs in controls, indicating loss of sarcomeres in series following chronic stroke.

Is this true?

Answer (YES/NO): YES